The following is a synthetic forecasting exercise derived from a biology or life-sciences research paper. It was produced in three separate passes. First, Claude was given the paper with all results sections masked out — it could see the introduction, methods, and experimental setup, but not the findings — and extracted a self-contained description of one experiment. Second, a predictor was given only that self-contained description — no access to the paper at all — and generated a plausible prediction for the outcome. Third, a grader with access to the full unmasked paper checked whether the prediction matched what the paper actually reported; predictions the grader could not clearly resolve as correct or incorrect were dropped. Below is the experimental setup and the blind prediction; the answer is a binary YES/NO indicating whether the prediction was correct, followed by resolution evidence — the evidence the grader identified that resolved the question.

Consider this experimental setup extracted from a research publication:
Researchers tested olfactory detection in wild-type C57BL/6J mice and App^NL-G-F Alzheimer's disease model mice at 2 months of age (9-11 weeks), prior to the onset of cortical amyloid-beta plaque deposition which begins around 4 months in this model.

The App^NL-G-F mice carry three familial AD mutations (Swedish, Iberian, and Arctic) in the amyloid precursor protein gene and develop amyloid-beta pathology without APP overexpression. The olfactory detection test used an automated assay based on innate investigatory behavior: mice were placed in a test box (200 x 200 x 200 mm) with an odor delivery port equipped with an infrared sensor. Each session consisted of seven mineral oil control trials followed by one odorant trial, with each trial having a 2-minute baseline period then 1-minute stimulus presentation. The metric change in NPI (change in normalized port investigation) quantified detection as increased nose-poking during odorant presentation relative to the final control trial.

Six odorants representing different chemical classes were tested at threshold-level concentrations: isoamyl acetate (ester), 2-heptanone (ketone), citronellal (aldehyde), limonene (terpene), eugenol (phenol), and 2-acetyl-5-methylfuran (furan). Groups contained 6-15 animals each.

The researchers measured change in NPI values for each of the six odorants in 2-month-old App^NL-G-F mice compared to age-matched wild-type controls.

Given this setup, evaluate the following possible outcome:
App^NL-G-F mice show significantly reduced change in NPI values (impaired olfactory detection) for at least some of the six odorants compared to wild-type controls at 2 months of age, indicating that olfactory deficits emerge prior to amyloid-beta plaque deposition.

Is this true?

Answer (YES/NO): NO